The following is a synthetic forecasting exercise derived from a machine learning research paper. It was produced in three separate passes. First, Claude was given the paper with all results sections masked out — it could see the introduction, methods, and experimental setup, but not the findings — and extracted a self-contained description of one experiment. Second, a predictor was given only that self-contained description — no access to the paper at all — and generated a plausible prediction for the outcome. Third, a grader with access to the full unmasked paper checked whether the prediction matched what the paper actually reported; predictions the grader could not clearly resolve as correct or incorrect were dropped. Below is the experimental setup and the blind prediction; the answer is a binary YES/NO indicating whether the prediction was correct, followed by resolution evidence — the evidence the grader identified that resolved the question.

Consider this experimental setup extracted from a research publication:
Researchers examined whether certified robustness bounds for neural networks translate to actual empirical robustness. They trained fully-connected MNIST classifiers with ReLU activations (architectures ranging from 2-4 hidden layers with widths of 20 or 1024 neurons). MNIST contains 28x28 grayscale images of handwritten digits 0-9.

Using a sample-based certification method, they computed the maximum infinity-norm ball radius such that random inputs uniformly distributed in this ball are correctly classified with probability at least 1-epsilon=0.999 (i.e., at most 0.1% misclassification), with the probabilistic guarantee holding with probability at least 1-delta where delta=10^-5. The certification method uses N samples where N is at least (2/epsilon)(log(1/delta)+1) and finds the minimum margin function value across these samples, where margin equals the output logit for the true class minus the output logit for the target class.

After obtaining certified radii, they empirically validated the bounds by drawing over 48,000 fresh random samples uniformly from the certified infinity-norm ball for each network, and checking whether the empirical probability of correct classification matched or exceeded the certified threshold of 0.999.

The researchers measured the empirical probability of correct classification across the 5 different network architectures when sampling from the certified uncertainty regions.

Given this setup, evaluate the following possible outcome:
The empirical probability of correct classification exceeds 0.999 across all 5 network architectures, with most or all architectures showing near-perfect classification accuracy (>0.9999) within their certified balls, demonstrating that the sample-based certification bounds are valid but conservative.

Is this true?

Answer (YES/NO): YES